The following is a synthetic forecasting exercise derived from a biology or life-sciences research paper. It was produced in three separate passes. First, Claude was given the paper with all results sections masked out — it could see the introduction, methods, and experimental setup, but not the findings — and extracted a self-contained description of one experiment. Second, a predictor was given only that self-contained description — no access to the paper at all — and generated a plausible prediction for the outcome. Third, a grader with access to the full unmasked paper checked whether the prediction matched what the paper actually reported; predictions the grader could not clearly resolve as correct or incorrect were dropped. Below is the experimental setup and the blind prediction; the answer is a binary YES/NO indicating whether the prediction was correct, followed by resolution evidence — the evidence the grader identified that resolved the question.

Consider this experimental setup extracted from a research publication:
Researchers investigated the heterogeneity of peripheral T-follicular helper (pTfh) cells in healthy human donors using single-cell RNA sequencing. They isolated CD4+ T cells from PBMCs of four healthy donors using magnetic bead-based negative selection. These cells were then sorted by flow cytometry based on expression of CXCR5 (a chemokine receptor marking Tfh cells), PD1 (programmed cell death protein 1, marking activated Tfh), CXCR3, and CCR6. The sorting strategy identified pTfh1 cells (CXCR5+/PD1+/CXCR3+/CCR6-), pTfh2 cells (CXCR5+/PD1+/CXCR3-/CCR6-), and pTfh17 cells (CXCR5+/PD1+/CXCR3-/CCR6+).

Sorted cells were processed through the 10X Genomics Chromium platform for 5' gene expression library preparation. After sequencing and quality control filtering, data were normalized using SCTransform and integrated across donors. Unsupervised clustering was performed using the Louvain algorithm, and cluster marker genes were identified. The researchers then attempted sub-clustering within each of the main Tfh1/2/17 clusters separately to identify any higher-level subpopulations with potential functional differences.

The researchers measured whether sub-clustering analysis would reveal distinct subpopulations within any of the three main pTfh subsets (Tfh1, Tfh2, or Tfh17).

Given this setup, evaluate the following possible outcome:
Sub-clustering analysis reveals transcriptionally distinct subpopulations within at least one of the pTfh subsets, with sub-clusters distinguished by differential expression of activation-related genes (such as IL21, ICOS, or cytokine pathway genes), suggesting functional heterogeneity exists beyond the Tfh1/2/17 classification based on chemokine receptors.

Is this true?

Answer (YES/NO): NO